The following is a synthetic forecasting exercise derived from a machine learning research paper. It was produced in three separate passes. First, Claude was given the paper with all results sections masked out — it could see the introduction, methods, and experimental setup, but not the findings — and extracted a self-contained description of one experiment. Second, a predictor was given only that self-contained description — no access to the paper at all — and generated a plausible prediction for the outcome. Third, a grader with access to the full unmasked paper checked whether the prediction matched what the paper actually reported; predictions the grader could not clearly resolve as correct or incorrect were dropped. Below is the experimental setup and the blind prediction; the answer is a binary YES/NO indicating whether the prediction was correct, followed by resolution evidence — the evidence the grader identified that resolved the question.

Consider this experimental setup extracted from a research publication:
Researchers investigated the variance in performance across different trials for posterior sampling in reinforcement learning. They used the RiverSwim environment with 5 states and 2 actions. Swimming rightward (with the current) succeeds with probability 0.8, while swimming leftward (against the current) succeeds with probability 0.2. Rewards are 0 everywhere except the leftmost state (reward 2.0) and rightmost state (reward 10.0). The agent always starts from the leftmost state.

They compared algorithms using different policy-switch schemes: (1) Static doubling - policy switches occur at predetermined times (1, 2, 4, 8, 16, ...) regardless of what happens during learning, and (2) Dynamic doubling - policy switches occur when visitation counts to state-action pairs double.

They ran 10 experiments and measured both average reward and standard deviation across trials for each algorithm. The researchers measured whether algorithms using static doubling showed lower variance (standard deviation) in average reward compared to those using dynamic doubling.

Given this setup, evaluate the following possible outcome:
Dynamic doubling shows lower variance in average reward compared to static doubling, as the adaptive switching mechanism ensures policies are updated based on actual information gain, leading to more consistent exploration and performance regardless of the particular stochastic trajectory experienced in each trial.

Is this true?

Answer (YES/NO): NO